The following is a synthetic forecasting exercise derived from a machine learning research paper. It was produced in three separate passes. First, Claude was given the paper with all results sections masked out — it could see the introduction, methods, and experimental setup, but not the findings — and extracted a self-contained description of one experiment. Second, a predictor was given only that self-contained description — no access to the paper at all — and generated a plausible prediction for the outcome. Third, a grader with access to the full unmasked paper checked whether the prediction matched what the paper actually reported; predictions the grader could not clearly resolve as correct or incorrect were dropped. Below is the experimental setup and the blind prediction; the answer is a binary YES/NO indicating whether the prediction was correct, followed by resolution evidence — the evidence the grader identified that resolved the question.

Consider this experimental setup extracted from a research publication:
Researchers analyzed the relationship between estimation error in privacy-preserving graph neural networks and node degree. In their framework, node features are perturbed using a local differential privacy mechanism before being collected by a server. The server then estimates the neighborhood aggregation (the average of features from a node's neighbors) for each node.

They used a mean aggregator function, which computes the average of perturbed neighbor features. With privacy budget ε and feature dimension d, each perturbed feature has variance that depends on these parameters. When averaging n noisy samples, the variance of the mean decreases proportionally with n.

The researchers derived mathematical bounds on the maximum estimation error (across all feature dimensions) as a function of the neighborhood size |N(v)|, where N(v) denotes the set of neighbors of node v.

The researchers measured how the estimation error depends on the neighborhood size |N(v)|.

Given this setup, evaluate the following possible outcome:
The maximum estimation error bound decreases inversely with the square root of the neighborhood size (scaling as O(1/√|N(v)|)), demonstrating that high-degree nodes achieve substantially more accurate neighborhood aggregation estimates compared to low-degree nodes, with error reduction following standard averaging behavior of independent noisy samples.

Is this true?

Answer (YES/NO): YES